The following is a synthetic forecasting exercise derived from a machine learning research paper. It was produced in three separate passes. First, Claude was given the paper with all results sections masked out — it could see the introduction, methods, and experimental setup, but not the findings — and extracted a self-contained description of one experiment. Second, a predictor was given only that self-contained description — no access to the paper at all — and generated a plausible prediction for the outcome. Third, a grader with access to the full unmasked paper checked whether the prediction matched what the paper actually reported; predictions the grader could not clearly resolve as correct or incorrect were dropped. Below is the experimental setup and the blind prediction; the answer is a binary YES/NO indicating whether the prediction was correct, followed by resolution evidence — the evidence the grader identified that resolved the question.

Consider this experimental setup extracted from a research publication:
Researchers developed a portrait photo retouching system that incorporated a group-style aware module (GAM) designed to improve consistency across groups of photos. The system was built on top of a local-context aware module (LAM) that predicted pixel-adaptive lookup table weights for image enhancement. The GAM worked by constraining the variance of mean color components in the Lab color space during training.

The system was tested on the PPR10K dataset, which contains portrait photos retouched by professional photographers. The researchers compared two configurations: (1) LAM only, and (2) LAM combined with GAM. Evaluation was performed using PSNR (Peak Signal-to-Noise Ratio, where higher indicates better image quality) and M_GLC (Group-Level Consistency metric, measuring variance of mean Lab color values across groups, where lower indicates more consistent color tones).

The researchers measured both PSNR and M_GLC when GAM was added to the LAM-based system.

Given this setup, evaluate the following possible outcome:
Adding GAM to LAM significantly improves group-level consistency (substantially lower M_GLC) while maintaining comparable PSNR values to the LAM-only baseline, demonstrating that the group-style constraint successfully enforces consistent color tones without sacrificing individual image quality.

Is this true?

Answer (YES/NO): NO